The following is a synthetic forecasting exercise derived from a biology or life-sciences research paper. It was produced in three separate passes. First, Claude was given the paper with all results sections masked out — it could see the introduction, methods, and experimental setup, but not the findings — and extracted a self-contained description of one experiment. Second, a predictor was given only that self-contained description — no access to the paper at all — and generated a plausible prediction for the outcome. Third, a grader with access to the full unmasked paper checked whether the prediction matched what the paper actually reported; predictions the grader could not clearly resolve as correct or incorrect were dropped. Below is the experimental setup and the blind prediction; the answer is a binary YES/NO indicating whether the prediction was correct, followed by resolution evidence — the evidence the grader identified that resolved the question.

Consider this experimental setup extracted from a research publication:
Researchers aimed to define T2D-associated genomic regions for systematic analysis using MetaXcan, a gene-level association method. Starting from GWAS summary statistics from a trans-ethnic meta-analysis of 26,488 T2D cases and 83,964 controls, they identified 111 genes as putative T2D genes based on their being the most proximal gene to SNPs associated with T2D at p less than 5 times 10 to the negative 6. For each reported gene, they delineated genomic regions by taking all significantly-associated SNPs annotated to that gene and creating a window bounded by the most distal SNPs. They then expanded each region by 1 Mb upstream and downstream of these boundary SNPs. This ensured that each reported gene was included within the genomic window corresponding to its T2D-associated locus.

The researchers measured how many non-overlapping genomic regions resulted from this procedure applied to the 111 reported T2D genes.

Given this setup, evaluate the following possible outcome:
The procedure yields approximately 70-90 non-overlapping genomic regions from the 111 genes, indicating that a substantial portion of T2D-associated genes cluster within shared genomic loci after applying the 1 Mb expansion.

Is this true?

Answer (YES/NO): NO